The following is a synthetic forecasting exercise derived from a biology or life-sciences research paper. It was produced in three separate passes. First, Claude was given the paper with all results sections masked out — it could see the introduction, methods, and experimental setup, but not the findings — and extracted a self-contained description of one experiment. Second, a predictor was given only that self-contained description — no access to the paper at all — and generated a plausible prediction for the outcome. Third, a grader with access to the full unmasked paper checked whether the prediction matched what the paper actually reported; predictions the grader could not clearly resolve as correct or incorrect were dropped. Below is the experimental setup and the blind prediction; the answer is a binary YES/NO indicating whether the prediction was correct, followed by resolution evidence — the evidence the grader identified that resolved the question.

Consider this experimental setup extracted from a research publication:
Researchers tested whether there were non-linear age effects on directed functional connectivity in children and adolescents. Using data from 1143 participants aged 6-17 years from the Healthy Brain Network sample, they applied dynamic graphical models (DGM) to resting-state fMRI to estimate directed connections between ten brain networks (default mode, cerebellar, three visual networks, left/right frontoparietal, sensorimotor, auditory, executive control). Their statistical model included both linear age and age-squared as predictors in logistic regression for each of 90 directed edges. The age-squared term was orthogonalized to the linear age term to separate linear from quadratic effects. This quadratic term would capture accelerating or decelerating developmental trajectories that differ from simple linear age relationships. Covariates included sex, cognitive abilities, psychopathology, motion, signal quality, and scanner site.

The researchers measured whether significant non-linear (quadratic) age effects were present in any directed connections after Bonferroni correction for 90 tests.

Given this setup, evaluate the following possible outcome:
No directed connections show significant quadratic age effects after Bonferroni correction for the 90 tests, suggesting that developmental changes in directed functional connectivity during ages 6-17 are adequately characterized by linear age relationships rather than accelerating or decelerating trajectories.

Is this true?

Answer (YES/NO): YES